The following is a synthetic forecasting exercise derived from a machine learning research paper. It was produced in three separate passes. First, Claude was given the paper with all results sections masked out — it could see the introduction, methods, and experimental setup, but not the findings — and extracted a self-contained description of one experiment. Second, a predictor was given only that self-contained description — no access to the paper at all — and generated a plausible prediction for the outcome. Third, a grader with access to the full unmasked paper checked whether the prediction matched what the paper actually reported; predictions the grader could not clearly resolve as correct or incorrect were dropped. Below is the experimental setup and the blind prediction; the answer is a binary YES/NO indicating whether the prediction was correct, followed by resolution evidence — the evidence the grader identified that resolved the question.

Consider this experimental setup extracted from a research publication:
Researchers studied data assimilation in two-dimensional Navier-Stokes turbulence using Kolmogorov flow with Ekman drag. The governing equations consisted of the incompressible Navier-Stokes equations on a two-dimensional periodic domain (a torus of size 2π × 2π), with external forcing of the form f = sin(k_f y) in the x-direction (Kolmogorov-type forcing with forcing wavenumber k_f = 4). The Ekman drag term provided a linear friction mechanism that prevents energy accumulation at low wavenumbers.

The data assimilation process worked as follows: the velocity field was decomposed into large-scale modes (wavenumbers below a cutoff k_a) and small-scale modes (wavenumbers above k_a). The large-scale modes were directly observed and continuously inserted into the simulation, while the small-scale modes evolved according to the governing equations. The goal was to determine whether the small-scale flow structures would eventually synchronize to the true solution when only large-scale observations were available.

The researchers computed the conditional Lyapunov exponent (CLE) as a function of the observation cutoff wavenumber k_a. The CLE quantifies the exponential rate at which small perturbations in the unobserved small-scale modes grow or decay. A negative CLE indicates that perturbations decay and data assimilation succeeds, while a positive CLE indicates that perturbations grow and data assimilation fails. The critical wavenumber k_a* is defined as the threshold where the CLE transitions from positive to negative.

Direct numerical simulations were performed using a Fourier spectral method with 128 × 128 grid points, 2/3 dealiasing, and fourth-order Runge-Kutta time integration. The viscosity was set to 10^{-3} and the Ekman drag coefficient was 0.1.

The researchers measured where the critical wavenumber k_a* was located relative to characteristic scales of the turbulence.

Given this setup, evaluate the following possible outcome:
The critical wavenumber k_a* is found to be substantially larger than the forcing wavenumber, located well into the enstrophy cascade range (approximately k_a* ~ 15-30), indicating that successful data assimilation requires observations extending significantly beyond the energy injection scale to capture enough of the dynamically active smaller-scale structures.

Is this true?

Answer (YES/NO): NO